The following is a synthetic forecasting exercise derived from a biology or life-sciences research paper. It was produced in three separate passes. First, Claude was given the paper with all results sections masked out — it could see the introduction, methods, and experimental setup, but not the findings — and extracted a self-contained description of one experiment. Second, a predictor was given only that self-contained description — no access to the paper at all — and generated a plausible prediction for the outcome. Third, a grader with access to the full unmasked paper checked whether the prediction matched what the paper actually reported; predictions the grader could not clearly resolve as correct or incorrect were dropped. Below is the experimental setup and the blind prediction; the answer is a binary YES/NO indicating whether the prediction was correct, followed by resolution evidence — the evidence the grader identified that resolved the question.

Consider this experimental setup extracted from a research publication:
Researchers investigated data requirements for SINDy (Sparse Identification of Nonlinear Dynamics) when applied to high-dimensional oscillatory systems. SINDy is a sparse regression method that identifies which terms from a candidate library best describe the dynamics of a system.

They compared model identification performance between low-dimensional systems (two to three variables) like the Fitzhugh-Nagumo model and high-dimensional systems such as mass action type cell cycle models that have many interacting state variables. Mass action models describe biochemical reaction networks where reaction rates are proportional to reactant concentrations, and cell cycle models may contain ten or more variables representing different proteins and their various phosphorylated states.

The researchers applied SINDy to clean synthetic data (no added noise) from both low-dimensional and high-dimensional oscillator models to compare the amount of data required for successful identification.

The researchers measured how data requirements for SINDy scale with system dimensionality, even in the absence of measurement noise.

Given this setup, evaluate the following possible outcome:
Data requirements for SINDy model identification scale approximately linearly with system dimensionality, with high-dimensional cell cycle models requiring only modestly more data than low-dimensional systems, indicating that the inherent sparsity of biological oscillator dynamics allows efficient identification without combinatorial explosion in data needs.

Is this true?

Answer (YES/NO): NO